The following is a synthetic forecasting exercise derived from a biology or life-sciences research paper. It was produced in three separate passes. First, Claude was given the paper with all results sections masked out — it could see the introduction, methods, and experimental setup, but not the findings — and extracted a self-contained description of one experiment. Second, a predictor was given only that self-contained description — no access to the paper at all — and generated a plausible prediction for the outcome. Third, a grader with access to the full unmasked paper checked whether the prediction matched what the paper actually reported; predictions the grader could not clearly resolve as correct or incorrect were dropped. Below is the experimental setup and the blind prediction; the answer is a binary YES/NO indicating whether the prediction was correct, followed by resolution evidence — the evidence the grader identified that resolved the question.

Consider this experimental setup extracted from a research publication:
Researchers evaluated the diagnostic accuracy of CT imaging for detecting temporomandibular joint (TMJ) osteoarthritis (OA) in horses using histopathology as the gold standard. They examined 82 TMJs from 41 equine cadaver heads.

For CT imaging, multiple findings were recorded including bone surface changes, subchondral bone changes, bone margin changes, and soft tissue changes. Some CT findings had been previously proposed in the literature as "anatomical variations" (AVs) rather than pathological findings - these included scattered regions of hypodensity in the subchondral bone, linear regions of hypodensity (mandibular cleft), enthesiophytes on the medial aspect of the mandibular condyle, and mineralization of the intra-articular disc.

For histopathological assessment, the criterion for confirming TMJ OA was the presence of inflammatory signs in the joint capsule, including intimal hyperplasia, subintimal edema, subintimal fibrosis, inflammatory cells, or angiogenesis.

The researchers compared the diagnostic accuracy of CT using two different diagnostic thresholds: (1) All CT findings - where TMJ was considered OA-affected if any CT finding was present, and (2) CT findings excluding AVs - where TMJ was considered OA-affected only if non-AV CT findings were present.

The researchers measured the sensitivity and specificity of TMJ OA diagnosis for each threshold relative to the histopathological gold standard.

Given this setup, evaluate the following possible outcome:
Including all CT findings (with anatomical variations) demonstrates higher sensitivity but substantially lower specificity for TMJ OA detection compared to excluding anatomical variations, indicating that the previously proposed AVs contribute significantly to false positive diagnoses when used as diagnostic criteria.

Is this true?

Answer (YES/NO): YES